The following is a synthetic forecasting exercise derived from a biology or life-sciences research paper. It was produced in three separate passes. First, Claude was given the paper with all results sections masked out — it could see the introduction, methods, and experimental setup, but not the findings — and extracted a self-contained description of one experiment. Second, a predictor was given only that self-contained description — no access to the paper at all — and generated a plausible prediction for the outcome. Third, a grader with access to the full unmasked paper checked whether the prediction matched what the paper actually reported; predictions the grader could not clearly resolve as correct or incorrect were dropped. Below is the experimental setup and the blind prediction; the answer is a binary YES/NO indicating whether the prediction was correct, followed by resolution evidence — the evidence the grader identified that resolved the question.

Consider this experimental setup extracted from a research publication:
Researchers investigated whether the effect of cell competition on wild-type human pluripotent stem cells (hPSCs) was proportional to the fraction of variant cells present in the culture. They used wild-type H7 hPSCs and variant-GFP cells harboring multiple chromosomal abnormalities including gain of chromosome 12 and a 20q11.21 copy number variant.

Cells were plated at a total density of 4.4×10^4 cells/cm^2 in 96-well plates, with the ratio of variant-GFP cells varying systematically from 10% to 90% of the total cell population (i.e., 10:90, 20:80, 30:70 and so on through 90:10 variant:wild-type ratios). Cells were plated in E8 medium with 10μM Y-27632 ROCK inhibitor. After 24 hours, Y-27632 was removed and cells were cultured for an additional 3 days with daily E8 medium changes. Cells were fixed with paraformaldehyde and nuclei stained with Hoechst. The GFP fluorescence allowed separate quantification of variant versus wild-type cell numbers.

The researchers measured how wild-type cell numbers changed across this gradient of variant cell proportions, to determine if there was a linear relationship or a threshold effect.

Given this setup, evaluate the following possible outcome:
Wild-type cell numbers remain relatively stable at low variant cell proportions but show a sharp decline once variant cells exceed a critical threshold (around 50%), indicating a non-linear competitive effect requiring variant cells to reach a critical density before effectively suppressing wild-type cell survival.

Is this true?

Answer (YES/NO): NO